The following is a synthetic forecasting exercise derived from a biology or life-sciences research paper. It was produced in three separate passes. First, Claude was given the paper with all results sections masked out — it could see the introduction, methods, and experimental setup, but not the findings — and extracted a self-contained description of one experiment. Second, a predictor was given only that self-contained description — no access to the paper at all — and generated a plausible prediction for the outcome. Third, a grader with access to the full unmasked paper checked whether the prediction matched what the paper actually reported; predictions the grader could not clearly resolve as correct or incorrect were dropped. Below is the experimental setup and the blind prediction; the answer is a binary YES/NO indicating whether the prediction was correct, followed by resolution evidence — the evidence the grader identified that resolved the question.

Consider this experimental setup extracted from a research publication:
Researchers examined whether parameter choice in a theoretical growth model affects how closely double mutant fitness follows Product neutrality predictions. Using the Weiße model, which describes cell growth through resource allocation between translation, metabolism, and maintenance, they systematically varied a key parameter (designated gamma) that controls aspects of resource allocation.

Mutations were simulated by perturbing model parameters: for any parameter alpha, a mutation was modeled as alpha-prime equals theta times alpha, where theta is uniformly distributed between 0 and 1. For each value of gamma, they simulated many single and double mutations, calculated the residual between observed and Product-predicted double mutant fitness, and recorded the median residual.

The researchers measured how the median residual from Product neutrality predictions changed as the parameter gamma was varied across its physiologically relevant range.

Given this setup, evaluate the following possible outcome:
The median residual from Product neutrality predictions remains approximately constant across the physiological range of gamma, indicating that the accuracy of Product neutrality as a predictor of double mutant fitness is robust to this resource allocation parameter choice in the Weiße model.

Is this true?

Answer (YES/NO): NO